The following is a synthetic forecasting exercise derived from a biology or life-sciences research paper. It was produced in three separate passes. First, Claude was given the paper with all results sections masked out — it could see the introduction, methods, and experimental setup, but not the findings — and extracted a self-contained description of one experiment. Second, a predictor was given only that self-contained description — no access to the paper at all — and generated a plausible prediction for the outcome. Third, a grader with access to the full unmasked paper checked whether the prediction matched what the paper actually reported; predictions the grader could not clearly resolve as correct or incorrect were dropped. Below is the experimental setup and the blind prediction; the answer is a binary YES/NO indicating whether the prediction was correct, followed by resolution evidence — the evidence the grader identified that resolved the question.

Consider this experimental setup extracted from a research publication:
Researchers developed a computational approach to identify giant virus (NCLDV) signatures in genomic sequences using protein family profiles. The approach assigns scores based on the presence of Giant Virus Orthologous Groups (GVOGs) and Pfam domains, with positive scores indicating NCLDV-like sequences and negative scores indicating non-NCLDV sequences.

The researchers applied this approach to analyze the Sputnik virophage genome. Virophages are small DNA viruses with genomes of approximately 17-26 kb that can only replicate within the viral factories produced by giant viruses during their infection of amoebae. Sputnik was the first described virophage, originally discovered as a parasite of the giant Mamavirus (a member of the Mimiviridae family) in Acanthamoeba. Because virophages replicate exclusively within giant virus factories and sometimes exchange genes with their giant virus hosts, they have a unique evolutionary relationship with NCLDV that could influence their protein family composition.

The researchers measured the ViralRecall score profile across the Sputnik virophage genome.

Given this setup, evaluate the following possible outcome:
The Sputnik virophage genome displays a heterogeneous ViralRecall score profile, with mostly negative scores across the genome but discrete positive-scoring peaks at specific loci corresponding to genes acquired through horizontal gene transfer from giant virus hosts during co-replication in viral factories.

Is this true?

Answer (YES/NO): NO